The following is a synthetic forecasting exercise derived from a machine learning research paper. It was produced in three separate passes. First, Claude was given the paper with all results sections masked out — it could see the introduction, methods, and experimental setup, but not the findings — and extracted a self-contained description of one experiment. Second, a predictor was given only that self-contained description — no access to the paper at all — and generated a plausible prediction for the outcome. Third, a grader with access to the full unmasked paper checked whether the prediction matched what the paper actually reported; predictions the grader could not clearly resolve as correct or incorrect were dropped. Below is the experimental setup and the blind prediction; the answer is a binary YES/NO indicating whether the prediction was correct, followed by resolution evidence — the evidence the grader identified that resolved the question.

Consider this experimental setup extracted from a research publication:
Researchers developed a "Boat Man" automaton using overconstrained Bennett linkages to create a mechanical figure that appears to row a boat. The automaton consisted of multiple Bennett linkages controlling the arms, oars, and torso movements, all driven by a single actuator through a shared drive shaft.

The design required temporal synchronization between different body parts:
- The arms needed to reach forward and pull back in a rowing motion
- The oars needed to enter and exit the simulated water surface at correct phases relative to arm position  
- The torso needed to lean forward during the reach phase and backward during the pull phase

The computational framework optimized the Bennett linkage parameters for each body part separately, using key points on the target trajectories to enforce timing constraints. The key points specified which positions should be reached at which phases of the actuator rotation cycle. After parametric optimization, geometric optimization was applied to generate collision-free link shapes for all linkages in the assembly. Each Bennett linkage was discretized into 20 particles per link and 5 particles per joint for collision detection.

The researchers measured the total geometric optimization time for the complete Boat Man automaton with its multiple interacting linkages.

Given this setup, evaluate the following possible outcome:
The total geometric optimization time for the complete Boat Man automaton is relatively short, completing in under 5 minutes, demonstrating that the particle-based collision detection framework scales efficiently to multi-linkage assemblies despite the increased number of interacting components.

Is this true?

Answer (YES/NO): NO